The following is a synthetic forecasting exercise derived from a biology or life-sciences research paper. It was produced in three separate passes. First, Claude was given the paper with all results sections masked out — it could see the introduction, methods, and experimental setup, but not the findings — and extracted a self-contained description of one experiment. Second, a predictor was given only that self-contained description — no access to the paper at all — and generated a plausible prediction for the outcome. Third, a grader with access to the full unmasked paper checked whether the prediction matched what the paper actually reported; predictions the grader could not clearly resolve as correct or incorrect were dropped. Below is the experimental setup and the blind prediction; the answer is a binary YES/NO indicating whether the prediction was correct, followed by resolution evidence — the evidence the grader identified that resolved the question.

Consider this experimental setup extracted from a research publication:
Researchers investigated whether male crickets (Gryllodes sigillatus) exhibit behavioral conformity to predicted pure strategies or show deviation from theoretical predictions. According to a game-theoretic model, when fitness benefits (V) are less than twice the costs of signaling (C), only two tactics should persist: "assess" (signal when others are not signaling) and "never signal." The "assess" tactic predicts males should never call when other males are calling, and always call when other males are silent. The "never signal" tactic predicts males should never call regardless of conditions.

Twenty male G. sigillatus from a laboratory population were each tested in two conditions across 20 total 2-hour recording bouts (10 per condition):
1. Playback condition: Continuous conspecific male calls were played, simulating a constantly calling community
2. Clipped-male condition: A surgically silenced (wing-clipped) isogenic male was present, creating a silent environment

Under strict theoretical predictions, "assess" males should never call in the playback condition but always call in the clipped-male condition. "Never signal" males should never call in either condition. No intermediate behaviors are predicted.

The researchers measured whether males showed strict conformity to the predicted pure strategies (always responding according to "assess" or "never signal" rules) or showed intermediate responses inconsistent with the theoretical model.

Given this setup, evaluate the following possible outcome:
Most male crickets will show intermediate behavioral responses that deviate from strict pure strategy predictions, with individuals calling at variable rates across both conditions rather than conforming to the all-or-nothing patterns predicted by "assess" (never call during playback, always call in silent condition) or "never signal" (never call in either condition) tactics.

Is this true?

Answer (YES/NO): YES